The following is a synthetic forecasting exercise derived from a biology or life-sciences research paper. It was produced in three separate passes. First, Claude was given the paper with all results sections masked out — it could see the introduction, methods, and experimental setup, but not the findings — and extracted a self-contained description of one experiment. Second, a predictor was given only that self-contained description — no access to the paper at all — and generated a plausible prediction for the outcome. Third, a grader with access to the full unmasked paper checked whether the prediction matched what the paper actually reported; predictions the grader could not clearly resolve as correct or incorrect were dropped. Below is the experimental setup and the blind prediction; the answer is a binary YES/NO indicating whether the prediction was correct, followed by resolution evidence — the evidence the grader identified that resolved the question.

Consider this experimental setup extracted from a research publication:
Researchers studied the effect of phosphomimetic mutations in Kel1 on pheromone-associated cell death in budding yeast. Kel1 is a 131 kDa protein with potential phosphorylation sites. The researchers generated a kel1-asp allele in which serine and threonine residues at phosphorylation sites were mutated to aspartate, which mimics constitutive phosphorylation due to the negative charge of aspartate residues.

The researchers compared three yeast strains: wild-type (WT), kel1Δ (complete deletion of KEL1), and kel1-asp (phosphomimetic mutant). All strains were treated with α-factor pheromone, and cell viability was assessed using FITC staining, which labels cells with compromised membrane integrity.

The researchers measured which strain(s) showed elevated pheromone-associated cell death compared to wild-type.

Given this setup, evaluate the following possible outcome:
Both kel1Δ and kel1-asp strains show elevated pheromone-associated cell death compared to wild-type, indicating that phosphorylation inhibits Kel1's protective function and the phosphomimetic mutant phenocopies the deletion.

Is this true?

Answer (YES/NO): YES